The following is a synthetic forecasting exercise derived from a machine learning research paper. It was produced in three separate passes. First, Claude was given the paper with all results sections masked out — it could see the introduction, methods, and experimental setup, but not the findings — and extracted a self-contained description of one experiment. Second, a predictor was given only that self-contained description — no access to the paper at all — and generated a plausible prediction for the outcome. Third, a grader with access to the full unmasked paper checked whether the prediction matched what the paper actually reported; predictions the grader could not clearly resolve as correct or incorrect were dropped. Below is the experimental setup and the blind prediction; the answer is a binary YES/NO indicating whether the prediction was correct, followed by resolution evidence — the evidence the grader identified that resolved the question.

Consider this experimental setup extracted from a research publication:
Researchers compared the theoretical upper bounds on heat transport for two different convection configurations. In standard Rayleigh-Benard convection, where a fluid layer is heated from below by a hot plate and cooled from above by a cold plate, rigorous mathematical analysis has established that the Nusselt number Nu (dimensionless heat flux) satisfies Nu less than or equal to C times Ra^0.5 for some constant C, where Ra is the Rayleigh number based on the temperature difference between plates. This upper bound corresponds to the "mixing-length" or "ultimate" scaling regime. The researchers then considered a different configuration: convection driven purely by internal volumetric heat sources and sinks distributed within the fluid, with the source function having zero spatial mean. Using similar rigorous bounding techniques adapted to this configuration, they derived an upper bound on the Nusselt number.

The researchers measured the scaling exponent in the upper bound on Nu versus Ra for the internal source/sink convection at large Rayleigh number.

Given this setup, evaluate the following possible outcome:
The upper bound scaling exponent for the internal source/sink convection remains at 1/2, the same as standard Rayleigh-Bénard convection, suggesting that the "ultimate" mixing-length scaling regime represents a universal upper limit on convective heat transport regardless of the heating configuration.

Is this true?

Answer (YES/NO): NO